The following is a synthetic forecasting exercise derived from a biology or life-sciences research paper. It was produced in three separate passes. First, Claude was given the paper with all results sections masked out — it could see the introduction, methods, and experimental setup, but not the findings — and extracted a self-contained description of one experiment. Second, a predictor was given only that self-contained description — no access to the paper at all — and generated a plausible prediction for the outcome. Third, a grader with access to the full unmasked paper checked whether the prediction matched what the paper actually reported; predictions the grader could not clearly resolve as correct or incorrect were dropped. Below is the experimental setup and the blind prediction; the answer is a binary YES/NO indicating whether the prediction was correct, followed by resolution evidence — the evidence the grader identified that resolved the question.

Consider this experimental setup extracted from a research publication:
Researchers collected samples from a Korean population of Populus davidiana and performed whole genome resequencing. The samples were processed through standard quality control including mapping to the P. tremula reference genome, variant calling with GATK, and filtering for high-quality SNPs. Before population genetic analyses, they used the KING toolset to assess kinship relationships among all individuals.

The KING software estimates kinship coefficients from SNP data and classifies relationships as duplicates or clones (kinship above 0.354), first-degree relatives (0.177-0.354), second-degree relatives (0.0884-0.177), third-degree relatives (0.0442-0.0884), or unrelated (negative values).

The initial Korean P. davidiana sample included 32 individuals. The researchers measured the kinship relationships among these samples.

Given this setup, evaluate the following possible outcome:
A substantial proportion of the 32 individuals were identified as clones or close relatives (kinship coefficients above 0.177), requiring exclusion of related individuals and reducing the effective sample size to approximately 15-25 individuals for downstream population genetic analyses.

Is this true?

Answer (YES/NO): YES